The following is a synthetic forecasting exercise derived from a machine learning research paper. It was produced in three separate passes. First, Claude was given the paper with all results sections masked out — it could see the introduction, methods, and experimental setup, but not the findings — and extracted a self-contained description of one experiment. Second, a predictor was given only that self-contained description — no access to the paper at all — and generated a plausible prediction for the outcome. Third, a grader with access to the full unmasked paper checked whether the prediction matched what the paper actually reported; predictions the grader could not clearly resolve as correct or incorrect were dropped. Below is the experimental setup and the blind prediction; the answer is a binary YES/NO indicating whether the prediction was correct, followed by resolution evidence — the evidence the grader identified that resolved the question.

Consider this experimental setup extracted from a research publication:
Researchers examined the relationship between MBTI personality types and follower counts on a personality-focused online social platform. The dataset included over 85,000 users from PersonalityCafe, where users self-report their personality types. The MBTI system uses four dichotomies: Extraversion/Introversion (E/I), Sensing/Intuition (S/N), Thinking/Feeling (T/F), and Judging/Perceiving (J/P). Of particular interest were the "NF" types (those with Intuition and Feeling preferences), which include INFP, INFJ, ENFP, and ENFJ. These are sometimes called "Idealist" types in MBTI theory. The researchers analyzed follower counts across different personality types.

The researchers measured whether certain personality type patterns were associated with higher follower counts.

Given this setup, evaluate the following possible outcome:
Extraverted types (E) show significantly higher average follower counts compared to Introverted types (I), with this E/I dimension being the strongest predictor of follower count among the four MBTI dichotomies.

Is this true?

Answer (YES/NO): NO